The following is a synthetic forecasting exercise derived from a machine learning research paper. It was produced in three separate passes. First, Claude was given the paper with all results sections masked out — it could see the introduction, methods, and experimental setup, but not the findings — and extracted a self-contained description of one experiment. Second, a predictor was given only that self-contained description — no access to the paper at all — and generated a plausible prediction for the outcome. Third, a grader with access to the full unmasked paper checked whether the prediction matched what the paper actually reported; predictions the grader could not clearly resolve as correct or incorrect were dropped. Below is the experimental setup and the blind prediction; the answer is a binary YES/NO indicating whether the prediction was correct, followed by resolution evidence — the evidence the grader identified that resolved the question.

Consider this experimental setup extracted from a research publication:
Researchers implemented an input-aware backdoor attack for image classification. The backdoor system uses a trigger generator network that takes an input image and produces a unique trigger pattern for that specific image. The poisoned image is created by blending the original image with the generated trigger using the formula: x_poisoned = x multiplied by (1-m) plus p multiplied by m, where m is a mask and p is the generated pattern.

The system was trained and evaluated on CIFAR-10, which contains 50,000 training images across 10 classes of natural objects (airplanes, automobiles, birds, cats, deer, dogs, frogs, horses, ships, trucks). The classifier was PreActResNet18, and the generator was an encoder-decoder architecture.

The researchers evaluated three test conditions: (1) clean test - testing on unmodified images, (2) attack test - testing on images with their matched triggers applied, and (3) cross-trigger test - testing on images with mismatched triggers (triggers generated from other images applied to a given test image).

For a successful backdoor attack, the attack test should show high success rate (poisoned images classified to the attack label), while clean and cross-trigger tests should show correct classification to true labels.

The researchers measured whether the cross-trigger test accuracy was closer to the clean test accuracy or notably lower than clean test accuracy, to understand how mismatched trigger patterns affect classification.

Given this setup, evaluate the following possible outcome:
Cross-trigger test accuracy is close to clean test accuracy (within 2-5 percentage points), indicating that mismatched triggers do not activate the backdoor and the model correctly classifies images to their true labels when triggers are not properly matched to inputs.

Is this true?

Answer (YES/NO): NO